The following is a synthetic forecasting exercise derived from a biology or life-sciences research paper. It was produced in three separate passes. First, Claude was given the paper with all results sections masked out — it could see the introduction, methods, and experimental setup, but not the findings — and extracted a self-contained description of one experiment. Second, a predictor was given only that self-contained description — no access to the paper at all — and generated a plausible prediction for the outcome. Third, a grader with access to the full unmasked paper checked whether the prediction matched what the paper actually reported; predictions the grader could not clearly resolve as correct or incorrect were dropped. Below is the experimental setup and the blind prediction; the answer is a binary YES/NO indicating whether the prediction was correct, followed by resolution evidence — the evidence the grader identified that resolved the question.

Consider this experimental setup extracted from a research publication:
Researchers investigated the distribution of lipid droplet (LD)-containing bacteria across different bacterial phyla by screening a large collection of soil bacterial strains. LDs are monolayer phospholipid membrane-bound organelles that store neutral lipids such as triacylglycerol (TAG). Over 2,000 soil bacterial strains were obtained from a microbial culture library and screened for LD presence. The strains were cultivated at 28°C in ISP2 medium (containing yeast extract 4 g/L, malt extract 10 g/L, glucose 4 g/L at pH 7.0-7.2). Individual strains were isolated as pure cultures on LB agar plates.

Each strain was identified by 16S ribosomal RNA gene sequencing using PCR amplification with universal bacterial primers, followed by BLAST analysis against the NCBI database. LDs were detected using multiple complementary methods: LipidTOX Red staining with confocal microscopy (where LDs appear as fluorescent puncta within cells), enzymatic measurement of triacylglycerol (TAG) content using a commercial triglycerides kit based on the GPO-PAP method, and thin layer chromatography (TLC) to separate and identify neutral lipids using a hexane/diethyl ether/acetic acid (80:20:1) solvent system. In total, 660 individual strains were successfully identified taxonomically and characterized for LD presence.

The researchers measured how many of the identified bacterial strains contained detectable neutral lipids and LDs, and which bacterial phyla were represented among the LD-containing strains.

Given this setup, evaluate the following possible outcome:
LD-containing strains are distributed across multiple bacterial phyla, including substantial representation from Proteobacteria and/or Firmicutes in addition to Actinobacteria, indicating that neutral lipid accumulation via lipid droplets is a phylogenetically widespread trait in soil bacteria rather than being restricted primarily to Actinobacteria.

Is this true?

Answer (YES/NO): YES